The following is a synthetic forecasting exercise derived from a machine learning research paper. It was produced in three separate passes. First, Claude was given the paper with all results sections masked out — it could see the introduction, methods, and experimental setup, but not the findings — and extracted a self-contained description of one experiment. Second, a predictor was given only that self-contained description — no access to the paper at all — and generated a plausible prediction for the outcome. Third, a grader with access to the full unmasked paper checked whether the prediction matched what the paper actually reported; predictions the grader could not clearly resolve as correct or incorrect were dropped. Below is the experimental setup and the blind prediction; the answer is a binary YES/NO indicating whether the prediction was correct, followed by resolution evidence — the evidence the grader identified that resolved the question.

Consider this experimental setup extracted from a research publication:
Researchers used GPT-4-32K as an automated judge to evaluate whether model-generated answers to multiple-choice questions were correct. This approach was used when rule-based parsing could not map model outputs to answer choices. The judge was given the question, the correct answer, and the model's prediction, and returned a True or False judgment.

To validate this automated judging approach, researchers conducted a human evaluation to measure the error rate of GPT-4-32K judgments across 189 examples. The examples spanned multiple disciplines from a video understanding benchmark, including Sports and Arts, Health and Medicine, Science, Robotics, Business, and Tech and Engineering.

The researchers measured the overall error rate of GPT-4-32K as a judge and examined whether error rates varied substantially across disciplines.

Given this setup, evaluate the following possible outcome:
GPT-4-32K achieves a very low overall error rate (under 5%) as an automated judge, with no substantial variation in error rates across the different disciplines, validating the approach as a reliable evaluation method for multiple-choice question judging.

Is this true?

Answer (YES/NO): NO